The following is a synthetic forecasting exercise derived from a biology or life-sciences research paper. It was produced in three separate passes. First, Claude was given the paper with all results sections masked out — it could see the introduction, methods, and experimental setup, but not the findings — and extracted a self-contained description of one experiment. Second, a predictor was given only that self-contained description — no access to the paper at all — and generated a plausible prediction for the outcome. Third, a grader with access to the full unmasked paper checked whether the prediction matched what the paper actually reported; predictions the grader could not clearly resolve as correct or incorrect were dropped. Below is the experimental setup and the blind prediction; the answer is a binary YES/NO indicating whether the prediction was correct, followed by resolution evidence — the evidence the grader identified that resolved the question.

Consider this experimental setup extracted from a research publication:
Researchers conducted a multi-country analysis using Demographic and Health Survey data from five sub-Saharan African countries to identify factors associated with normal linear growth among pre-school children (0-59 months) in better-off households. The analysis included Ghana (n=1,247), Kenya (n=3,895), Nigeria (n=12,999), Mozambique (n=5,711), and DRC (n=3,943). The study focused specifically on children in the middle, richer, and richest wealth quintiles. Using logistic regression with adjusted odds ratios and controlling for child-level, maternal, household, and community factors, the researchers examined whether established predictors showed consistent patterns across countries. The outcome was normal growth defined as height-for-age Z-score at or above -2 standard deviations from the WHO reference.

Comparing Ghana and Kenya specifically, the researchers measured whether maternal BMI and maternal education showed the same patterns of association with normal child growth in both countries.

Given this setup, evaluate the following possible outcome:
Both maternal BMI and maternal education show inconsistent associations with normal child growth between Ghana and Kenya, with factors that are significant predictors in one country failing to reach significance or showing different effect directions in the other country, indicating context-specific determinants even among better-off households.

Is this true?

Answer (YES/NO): YES